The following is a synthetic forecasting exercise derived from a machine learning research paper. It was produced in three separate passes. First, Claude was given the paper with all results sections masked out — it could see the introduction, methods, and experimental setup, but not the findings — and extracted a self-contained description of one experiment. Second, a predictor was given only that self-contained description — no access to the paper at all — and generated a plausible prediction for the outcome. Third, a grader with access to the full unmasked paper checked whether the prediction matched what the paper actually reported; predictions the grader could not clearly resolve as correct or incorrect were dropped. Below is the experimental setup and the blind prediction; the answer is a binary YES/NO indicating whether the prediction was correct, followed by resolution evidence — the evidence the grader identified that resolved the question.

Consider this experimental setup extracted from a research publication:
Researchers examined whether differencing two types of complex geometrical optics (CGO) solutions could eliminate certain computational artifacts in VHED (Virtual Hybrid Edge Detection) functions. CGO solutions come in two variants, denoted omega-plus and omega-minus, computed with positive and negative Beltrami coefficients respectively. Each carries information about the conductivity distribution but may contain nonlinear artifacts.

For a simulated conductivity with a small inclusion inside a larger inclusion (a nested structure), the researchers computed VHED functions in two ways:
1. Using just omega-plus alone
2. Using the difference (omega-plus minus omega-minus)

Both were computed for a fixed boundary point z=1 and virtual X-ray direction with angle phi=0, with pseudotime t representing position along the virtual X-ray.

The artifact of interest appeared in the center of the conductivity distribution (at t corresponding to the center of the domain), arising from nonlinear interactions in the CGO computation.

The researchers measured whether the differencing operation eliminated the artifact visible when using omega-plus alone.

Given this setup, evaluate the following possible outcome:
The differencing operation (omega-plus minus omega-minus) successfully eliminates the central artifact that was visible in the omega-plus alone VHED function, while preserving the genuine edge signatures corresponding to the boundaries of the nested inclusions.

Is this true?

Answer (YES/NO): YES